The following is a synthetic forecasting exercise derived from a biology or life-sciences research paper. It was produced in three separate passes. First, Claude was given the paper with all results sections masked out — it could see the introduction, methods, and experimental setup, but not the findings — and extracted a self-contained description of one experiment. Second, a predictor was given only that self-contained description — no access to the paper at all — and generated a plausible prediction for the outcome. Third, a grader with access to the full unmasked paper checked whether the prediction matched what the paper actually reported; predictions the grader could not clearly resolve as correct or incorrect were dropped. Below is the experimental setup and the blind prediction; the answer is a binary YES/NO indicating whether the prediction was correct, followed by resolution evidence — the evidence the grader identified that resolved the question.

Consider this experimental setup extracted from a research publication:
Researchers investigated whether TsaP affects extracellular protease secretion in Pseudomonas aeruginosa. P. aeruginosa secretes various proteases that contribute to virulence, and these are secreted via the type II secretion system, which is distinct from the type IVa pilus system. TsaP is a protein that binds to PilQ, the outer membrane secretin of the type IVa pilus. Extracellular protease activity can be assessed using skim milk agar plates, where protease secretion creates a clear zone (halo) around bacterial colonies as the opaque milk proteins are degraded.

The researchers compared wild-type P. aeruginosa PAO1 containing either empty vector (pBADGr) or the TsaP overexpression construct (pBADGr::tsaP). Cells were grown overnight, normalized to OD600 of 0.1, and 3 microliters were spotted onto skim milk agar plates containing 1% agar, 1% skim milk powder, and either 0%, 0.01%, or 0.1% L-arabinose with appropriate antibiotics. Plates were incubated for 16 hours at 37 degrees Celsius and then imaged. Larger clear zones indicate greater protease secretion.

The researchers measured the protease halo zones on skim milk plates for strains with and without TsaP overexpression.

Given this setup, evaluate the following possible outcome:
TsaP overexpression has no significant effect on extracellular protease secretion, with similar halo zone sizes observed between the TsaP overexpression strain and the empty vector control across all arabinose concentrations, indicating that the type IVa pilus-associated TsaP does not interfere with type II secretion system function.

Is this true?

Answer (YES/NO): NO